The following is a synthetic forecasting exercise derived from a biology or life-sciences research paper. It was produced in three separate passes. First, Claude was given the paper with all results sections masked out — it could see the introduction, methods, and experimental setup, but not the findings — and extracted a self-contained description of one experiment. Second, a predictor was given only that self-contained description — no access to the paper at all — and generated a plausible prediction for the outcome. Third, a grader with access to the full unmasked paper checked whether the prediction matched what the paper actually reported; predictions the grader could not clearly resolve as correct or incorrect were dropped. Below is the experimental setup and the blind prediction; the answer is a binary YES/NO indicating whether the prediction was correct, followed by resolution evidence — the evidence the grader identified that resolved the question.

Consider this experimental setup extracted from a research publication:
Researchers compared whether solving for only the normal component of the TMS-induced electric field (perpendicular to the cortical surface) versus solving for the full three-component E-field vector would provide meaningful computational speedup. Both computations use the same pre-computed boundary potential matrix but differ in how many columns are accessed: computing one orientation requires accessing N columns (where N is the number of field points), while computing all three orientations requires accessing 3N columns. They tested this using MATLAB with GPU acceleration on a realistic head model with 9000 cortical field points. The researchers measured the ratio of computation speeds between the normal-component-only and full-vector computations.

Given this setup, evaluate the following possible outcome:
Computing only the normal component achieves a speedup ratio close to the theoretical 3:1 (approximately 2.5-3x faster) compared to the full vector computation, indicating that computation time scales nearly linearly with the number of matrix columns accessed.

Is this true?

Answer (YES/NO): YES